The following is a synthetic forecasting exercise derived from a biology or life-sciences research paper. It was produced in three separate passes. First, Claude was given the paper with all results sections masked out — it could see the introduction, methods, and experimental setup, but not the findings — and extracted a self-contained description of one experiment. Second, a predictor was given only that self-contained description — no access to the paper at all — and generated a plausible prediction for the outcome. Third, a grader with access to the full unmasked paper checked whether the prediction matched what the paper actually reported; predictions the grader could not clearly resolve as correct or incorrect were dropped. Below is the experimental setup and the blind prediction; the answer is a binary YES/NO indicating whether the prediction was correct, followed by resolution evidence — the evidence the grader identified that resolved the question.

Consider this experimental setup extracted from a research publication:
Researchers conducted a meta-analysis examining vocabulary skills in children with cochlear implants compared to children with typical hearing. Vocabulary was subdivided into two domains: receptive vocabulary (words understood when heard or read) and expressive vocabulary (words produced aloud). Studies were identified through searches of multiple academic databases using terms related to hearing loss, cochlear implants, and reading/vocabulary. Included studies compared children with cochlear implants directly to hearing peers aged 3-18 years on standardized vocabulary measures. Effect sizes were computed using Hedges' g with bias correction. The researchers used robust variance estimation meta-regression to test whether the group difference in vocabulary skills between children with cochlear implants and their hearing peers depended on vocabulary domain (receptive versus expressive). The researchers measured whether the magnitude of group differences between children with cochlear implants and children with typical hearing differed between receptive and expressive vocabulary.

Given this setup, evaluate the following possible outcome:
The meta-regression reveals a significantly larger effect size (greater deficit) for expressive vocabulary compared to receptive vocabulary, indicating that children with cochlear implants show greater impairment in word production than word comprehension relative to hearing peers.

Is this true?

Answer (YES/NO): YES